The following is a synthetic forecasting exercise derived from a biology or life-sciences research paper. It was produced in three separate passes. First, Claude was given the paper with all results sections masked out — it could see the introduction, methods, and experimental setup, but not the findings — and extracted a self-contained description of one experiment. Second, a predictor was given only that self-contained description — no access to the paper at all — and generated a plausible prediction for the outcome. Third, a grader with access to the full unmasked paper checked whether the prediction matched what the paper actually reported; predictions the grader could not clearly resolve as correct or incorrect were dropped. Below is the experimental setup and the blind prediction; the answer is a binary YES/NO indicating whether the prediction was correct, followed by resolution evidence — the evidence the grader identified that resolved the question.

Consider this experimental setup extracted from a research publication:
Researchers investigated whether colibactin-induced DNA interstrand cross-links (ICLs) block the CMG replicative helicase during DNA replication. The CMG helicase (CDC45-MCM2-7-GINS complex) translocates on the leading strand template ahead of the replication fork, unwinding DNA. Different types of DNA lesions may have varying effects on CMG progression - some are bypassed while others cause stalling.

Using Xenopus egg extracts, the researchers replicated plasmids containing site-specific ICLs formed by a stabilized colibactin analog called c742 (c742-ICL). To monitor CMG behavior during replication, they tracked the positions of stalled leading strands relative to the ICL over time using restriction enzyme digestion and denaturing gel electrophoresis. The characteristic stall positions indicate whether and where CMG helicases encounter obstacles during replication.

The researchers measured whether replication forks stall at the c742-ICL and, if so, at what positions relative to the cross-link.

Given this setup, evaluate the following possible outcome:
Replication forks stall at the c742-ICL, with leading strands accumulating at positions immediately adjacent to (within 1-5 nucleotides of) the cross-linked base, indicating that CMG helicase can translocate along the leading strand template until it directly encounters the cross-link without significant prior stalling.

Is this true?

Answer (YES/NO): NO